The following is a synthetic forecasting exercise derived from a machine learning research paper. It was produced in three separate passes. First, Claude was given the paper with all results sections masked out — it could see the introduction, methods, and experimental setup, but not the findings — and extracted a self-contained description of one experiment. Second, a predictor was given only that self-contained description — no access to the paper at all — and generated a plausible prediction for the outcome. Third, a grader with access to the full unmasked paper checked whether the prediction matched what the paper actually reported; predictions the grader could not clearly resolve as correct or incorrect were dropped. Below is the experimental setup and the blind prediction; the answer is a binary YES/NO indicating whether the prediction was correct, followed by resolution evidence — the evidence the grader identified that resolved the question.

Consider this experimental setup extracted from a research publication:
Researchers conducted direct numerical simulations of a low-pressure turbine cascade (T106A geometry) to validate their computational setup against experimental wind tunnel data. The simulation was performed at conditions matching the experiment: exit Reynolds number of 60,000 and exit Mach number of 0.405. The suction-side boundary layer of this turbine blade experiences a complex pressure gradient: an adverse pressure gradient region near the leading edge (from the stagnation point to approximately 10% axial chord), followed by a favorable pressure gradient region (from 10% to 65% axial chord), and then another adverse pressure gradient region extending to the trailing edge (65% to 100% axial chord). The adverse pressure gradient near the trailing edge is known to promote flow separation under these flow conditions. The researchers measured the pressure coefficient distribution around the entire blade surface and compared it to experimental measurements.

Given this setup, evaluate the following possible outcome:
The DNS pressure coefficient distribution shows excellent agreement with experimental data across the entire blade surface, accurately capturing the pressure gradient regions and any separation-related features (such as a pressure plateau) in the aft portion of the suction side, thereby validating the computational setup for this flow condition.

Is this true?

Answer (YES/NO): YES